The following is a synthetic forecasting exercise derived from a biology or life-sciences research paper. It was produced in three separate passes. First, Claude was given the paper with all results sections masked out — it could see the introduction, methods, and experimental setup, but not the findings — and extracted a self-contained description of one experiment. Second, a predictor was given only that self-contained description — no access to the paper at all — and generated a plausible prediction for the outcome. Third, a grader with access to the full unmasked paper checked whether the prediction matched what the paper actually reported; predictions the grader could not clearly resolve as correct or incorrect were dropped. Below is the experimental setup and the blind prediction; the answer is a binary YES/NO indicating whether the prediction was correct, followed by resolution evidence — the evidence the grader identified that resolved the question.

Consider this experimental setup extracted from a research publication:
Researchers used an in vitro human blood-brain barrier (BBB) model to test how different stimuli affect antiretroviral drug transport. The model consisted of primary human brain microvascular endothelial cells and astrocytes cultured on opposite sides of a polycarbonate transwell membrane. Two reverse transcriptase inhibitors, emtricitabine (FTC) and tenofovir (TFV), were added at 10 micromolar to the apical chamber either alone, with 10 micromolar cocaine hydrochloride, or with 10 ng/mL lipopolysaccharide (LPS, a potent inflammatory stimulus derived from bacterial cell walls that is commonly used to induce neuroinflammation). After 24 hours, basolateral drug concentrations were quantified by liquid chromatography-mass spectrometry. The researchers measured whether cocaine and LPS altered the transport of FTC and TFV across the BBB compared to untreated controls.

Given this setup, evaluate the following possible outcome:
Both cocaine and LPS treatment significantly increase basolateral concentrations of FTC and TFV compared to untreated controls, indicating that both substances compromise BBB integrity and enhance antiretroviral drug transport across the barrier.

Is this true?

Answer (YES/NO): NO